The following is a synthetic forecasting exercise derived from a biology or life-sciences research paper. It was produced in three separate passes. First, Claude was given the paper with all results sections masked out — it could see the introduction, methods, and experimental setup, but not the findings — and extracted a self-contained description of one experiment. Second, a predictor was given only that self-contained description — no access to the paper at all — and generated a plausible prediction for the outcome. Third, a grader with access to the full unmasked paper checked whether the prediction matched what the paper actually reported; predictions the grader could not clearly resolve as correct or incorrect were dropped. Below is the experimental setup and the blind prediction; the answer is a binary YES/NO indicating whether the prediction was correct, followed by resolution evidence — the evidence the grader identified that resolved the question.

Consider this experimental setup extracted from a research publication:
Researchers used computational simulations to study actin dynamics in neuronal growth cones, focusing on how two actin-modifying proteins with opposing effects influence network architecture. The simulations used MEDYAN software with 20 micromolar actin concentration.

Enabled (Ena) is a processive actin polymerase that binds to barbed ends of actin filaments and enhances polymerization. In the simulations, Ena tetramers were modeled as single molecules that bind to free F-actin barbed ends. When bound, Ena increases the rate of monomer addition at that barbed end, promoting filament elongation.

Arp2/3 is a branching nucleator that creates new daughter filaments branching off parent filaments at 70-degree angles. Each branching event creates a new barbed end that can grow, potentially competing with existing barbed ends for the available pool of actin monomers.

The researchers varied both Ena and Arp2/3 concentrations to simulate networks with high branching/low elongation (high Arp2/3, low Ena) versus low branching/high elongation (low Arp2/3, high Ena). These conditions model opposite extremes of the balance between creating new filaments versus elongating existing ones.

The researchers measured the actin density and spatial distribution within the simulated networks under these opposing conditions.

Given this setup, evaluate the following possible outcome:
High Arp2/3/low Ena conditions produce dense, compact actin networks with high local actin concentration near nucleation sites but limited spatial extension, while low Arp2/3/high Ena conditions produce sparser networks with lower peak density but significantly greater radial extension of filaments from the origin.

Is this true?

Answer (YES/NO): NO